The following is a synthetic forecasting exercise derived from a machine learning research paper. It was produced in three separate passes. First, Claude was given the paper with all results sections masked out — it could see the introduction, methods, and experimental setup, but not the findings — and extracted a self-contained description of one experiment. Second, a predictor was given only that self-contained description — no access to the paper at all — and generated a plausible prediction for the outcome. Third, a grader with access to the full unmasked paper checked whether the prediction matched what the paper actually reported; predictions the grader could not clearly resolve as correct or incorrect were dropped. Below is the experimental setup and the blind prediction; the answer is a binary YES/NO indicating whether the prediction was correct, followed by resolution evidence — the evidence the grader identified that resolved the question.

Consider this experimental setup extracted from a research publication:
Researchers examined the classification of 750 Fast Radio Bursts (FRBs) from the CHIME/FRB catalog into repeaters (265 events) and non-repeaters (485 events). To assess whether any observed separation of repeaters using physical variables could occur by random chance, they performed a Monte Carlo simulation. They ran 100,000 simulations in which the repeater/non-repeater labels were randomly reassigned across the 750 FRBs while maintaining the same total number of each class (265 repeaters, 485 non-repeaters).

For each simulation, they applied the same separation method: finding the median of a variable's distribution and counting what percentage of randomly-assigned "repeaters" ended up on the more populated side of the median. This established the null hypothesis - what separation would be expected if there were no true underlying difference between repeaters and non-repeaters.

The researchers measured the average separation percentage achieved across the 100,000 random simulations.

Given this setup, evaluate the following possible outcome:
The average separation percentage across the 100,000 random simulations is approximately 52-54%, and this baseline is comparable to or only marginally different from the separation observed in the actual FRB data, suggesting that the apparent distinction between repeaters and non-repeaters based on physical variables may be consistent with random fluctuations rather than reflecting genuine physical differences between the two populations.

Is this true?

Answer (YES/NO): NO